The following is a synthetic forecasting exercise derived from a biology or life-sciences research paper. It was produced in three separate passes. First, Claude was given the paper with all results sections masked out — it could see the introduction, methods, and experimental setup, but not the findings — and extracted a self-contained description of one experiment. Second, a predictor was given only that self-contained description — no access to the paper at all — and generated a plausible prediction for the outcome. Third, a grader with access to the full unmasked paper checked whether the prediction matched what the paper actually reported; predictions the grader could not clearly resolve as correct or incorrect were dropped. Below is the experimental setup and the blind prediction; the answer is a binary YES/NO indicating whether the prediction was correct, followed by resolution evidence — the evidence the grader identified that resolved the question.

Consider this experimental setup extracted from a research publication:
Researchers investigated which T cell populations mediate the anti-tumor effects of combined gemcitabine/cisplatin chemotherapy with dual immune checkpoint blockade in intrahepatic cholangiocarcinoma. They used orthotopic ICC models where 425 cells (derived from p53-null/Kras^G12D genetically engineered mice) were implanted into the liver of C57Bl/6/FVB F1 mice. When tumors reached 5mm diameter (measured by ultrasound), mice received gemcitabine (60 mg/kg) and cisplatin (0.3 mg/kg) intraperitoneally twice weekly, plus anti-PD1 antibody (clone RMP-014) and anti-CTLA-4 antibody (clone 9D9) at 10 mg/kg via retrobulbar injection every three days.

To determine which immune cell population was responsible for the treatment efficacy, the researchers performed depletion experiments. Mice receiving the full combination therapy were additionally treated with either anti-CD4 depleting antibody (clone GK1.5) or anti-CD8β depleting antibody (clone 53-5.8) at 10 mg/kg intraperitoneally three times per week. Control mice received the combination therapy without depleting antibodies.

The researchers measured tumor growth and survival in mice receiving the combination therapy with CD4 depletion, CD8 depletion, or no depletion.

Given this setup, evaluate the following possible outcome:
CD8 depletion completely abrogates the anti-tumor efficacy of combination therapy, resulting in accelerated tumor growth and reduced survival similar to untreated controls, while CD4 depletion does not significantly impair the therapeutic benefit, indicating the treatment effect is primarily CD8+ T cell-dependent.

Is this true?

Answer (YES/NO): NO